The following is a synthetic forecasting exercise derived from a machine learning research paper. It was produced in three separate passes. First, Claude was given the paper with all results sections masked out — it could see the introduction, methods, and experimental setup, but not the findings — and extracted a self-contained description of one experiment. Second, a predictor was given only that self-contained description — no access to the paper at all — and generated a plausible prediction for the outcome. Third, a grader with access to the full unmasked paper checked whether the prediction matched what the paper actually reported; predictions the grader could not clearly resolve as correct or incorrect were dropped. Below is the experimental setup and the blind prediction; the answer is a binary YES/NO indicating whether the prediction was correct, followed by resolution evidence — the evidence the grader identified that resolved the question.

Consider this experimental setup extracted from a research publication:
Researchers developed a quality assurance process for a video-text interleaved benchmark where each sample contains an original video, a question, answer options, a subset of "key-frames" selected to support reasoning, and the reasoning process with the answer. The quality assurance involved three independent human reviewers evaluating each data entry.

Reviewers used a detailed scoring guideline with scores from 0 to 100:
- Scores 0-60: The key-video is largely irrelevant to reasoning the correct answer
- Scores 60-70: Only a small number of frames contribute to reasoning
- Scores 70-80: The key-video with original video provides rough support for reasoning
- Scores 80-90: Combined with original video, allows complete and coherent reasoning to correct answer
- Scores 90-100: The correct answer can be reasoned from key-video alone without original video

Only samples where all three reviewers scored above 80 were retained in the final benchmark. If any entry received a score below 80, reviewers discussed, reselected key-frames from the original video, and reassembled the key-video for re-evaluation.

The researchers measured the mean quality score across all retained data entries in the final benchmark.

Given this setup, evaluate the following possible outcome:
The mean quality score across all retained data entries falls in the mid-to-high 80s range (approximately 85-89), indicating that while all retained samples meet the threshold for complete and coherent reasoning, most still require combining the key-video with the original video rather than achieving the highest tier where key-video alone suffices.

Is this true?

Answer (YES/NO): NO